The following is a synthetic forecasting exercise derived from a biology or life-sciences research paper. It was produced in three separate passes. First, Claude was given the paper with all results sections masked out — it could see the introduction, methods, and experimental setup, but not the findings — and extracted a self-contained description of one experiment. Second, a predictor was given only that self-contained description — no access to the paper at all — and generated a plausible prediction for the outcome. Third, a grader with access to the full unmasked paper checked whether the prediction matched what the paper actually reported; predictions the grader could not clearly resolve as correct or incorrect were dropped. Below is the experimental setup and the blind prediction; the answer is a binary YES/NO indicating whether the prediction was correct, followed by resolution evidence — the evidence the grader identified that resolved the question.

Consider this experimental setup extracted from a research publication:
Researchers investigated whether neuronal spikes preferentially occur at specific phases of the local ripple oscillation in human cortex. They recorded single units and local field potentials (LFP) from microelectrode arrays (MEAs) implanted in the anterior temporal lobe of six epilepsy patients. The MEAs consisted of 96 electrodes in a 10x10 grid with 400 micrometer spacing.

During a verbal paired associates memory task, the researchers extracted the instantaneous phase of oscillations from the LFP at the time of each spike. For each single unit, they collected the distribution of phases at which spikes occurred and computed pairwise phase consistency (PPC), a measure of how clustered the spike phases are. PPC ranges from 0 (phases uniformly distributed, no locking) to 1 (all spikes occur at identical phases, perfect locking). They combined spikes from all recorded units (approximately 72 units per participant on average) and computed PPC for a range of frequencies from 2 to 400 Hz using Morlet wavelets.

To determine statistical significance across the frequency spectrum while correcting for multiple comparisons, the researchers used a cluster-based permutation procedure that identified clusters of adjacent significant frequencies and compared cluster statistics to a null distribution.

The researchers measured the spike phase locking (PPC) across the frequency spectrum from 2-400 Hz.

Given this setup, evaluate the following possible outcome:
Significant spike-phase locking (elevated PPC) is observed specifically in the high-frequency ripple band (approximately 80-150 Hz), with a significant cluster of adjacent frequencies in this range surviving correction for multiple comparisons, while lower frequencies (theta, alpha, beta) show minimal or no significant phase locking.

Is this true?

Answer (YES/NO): NO